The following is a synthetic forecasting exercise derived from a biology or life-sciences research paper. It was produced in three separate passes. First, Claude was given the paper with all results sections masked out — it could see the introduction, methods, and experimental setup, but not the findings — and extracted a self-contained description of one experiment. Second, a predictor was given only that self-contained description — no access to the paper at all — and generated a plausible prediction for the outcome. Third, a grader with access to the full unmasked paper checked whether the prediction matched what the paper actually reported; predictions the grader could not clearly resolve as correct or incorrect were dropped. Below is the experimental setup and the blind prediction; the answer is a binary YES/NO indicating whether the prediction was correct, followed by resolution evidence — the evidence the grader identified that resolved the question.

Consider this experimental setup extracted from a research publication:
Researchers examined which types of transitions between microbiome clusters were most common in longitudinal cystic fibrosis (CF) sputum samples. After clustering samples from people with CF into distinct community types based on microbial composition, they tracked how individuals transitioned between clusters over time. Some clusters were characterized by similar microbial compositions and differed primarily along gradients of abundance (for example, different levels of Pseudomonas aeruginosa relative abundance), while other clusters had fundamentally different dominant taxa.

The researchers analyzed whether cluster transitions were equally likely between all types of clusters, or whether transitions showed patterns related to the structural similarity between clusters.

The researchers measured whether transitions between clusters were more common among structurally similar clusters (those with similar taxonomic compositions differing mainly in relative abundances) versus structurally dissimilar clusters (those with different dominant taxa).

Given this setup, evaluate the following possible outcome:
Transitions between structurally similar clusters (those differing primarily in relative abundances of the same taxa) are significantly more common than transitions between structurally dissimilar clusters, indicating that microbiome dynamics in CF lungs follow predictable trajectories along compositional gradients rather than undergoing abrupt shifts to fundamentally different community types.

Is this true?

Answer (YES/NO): YES